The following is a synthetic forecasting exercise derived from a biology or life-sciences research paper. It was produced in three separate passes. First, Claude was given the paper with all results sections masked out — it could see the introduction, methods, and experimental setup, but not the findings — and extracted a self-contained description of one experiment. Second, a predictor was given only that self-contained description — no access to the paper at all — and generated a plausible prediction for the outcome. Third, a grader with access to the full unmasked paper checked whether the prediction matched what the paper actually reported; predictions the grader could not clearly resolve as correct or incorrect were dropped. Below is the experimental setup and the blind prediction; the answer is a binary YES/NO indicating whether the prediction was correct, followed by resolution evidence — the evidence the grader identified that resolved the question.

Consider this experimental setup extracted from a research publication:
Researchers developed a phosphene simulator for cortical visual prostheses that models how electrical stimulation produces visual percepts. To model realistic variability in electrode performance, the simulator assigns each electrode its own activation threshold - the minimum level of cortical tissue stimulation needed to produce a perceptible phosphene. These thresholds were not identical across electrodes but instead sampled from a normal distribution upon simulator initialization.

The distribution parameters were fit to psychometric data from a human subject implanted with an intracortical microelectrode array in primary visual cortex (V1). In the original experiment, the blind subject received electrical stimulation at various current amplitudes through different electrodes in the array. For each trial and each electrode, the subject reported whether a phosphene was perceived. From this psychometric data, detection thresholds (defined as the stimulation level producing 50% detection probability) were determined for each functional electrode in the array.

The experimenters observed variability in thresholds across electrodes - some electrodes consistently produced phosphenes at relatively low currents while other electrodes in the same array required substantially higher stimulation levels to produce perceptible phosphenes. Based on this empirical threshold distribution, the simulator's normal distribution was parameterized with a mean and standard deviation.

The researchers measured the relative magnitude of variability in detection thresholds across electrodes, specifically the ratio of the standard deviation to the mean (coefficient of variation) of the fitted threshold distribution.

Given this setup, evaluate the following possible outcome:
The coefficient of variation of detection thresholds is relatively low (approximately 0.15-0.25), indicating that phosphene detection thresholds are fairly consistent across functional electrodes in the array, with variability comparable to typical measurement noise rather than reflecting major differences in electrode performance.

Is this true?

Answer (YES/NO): NO